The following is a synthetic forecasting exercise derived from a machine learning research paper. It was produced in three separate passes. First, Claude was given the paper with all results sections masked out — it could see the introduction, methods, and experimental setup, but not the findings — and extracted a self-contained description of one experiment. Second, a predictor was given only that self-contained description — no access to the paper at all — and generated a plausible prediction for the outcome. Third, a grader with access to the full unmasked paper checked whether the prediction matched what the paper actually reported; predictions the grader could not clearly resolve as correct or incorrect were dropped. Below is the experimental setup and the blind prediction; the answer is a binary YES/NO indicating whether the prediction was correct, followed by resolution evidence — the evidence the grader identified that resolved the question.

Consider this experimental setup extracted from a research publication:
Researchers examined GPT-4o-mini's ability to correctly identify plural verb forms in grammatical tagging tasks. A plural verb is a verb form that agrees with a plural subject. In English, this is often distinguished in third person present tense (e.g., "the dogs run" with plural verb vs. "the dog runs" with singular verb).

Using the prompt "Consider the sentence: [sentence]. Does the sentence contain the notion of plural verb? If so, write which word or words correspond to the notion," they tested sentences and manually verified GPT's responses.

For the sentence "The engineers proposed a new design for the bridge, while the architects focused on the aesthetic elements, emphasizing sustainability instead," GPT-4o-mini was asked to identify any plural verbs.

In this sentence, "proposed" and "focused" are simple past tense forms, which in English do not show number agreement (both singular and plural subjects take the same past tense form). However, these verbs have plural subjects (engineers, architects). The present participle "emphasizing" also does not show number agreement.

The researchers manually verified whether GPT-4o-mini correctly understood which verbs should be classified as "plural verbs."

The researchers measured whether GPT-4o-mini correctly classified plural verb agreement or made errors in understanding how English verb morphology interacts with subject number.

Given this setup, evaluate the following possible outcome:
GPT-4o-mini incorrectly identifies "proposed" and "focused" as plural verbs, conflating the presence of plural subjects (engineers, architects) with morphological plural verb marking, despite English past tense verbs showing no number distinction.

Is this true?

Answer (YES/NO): NO